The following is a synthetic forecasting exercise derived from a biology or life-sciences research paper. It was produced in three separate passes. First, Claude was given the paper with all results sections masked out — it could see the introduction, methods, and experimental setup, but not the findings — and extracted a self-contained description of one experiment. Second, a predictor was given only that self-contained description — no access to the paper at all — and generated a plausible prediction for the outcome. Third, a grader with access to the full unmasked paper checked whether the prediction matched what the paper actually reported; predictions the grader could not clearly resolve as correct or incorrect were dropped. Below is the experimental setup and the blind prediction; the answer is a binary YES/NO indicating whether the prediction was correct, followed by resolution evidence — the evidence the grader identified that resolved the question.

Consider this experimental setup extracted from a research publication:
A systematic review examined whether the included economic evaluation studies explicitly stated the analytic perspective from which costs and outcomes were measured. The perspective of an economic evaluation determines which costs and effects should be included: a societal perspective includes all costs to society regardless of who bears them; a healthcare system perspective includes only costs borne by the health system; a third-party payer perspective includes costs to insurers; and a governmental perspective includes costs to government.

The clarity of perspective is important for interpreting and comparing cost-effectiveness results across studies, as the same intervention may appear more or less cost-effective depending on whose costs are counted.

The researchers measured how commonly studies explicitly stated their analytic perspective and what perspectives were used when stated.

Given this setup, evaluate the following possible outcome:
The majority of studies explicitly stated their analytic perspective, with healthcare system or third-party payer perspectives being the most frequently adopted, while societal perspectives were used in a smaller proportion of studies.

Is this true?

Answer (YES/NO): NO